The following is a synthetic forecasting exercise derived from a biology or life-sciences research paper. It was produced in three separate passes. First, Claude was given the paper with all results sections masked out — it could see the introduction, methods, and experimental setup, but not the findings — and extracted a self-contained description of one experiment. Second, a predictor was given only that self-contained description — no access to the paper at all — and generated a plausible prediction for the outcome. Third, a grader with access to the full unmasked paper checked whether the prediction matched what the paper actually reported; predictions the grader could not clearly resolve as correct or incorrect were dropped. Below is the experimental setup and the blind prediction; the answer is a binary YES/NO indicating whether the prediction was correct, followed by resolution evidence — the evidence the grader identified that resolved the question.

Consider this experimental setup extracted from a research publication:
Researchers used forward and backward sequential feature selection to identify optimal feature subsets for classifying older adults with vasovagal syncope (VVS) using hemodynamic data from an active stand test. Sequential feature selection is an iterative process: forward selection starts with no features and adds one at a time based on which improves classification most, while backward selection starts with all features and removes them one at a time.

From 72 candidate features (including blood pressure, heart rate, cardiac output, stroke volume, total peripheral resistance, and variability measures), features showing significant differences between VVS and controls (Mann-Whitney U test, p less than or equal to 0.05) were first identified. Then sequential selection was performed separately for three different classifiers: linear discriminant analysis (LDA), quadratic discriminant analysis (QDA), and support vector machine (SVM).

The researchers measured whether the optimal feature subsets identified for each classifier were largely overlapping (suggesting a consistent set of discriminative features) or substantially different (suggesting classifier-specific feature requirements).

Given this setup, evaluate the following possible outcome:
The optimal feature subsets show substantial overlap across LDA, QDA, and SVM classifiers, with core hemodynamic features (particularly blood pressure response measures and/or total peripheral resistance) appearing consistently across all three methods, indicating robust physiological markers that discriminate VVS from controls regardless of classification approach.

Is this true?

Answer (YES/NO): NO